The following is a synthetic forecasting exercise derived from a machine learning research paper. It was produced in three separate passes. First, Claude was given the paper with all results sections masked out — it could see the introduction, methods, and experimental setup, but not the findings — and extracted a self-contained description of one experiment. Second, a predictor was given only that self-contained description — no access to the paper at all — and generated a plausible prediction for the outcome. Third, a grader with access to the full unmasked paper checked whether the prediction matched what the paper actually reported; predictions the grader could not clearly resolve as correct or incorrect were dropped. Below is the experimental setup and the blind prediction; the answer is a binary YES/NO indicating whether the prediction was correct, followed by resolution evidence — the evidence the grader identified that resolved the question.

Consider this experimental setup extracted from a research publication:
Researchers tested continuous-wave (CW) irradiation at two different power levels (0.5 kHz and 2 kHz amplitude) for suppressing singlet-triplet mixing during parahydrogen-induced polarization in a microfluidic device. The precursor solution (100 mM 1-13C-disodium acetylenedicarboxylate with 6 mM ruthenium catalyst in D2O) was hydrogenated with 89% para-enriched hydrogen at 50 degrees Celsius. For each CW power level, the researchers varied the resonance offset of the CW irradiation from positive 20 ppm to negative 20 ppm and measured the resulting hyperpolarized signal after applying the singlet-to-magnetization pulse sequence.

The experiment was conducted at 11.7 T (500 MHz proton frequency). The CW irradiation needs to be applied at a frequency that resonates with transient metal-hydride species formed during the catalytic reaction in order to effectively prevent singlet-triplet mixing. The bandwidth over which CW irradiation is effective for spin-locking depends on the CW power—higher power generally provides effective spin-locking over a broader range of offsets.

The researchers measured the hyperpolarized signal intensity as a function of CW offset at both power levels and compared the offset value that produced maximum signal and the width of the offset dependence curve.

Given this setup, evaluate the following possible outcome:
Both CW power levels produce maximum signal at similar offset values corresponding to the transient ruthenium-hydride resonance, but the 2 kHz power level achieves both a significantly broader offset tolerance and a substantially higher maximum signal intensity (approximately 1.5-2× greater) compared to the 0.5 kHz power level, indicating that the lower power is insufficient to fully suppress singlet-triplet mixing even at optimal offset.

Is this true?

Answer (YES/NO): NO